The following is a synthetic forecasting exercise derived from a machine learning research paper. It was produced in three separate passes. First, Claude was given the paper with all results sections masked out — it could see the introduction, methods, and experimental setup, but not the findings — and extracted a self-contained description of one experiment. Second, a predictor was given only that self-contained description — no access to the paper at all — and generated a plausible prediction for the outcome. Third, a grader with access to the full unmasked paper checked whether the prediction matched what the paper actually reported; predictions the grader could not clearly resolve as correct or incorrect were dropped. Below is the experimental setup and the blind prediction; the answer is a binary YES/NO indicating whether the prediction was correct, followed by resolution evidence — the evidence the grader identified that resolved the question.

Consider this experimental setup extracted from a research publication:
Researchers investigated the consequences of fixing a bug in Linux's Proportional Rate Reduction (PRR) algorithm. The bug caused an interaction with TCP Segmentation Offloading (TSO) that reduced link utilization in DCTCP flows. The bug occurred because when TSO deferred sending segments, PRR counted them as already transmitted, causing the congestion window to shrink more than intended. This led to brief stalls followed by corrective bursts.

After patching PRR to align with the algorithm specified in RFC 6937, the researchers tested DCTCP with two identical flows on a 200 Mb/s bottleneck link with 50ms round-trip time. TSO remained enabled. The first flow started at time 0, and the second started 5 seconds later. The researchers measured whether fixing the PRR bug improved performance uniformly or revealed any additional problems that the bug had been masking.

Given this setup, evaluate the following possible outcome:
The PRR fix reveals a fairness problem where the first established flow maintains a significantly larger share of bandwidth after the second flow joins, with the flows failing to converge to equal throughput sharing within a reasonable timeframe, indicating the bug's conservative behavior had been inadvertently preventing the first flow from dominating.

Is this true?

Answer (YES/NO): YES